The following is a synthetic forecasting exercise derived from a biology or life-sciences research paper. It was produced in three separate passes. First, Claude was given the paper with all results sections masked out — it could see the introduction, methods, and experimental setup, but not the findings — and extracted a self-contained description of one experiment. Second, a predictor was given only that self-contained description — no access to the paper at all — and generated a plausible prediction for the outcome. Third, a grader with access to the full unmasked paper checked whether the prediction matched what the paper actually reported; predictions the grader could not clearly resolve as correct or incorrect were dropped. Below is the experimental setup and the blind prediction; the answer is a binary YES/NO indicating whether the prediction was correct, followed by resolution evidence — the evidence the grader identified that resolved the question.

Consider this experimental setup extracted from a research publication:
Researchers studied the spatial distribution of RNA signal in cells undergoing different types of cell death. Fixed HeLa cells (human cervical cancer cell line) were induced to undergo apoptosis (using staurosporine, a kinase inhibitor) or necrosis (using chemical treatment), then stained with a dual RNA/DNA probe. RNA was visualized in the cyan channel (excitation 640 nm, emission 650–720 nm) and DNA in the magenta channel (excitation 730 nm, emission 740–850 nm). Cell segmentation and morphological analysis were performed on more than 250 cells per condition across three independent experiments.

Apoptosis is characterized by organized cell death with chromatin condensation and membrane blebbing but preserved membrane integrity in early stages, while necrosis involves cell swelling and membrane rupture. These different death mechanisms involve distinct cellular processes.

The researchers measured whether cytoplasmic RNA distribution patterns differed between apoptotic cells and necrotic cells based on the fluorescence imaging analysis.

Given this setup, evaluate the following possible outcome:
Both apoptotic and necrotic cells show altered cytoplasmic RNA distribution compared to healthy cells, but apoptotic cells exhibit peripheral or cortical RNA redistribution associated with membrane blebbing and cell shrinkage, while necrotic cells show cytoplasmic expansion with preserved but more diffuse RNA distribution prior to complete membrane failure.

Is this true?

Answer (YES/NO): NO